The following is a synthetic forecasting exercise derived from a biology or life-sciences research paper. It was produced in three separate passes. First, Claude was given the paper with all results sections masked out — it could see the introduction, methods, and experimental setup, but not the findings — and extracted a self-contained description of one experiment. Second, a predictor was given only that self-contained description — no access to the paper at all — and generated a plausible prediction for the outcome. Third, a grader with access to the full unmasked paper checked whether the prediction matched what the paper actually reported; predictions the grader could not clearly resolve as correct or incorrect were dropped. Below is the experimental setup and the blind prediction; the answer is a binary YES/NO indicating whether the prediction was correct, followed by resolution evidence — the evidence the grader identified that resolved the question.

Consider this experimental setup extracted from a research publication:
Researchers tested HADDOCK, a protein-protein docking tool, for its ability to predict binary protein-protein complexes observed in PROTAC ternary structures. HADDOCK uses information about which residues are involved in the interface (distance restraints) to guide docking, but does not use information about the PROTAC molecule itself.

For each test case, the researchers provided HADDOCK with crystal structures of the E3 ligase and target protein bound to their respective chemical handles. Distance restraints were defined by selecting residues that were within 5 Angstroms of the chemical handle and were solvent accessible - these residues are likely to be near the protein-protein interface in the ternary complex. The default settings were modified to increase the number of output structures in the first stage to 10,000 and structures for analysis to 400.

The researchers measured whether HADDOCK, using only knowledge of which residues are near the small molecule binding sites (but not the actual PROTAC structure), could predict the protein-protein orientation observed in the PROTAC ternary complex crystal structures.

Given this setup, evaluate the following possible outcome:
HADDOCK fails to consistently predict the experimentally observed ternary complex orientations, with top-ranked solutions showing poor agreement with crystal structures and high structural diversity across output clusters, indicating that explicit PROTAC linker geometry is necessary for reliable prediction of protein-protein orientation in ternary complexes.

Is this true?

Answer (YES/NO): YES